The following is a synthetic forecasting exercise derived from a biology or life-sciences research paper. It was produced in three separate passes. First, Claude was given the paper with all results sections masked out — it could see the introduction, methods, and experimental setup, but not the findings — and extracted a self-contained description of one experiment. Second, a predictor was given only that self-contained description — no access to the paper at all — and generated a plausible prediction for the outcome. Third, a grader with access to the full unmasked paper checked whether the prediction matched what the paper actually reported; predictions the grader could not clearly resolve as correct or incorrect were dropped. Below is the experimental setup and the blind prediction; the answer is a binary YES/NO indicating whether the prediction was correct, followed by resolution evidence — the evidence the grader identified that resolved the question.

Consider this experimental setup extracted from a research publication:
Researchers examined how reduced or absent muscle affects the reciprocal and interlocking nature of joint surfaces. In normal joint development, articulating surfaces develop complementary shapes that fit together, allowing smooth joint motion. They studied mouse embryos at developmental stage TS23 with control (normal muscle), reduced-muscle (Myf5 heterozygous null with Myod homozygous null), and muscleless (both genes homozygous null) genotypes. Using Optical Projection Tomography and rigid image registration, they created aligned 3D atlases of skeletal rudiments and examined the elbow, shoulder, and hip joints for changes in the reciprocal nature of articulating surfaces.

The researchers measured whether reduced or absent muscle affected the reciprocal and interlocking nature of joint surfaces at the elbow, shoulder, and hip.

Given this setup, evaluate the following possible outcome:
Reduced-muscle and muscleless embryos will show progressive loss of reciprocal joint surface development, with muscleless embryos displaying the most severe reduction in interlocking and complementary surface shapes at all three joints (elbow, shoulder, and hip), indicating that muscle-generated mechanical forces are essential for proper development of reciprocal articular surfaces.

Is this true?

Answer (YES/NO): NO